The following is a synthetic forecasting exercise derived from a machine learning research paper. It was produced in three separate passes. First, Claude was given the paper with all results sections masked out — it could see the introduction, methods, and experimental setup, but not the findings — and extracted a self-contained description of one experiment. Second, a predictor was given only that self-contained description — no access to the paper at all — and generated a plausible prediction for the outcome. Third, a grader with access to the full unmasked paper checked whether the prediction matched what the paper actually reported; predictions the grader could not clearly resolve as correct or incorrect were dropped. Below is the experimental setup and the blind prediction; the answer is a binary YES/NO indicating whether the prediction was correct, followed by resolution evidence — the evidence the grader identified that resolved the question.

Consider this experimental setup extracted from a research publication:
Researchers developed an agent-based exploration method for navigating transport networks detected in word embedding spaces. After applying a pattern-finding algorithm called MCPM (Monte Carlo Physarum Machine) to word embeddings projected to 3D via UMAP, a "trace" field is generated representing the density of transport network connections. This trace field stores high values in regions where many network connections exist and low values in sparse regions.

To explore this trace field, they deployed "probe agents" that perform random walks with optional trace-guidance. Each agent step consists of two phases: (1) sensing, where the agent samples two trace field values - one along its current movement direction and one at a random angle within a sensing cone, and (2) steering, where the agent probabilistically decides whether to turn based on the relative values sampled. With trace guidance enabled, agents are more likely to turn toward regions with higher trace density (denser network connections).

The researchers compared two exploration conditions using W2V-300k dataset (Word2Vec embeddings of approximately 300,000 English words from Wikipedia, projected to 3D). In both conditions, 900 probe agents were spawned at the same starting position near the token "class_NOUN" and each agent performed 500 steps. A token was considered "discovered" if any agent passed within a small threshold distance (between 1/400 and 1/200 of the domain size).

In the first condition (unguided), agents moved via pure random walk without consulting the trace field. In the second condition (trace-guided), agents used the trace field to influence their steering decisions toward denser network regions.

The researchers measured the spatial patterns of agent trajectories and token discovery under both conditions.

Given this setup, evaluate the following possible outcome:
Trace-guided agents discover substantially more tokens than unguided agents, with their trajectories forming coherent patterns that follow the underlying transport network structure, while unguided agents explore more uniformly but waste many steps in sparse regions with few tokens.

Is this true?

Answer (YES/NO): NO